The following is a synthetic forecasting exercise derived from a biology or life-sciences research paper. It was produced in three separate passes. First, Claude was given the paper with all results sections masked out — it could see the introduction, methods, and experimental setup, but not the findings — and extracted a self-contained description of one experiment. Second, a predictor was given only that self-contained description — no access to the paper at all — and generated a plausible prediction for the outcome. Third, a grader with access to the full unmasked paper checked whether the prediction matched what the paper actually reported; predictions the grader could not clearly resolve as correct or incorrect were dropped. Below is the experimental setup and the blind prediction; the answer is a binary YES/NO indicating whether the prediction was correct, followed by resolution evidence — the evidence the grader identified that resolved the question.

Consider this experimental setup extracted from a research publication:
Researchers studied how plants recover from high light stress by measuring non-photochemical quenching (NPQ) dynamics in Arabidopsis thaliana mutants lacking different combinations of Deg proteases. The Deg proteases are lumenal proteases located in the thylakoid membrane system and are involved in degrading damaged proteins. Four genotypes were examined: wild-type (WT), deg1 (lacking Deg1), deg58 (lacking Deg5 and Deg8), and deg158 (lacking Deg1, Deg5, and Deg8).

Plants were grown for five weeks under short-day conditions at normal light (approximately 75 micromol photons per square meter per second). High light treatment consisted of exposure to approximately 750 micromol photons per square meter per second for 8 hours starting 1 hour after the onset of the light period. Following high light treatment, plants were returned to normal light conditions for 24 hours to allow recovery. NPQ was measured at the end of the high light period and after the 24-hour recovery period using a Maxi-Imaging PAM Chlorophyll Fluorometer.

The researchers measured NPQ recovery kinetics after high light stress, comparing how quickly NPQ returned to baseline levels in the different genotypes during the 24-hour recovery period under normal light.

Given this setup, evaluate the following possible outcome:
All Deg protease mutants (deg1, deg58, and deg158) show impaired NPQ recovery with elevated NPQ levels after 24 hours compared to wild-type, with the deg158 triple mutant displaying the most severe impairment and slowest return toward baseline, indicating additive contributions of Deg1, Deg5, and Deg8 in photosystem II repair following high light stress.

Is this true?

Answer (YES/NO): NO